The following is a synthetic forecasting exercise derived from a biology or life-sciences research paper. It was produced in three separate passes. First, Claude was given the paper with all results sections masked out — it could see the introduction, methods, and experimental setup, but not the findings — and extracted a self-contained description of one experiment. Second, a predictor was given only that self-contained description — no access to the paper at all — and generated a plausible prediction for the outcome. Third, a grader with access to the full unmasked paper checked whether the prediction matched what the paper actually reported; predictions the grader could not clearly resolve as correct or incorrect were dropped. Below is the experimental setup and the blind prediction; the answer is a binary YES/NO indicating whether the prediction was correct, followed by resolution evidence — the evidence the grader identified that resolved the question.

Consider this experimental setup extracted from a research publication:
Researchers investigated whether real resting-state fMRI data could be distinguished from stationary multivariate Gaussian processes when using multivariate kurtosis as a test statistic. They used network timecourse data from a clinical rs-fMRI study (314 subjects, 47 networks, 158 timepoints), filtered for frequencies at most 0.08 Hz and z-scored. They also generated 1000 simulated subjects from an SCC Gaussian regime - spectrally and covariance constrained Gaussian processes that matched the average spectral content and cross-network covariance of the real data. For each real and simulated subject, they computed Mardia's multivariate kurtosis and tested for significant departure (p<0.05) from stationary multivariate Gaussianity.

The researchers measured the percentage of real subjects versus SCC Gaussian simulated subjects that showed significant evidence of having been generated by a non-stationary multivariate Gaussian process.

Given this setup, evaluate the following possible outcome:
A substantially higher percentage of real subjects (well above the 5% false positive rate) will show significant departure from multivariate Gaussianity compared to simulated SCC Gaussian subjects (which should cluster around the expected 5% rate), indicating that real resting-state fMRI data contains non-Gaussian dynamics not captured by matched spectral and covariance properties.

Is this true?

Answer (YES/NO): NO